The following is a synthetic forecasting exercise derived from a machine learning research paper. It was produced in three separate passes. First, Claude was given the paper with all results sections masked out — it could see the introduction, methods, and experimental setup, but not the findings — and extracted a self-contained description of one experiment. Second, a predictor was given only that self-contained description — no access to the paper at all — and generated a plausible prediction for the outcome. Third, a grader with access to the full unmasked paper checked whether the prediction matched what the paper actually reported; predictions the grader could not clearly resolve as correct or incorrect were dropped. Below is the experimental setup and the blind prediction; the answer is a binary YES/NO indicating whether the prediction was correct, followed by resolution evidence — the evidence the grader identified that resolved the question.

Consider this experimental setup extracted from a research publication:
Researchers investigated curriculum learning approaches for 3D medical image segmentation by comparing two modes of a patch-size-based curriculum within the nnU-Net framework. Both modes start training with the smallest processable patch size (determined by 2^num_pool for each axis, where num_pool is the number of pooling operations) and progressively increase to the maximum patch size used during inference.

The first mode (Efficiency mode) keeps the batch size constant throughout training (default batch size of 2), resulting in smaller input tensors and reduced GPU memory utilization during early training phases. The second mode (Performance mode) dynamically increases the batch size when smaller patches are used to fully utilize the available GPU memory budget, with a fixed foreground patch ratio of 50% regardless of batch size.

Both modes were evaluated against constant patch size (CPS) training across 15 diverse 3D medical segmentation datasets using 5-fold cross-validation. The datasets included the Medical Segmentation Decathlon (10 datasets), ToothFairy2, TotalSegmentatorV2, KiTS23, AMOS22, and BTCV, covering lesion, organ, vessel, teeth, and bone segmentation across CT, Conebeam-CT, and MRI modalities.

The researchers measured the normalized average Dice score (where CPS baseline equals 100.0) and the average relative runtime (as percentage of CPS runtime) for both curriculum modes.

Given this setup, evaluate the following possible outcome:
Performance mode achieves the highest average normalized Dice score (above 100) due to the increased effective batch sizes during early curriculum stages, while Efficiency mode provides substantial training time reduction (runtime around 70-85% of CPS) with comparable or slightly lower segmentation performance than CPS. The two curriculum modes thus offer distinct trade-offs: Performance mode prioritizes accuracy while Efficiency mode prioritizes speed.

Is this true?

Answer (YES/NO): NO